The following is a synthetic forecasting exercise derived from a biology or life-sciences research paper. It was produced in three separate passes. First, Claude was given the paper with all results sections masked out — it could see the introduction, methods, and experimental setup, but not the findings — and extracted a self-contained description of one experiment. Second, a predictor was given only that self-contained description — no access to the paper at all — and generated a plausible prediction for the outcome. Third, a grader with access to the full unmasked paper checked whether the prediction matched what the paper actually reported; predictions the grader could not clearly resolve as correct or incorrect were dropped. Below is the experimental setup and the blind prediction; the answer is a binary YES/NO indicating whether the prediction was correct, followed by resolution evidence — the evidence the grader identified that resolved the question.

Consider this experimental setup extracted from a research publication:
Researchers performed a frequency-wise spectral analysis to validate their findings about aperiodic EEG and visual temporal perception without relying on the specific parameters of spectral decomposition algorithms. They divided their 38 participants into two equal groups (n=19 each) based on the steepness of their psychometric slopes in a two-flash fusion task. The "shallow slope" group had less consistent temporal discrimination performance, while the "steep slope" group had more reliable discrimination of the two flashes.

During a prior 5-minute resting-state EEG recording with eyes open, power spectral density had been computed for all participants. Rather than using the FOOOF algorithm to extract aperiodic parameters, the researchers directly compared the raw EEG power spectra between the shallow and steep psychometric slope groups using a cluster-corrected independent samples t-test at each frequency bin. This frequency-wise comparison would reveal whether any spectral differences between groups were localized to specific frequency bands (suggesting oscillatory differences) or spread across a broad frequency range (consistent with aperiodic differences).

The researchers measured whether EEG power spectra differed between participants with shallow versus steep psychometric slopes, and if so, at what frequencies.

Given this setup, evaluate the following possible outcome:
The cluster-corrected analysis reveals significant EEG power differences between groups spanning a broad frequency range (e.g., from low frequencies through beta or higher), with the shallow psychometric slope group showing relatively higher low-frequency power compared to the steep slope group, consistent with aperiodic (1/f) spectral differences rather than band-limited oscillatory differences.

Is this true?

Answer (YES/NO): NO